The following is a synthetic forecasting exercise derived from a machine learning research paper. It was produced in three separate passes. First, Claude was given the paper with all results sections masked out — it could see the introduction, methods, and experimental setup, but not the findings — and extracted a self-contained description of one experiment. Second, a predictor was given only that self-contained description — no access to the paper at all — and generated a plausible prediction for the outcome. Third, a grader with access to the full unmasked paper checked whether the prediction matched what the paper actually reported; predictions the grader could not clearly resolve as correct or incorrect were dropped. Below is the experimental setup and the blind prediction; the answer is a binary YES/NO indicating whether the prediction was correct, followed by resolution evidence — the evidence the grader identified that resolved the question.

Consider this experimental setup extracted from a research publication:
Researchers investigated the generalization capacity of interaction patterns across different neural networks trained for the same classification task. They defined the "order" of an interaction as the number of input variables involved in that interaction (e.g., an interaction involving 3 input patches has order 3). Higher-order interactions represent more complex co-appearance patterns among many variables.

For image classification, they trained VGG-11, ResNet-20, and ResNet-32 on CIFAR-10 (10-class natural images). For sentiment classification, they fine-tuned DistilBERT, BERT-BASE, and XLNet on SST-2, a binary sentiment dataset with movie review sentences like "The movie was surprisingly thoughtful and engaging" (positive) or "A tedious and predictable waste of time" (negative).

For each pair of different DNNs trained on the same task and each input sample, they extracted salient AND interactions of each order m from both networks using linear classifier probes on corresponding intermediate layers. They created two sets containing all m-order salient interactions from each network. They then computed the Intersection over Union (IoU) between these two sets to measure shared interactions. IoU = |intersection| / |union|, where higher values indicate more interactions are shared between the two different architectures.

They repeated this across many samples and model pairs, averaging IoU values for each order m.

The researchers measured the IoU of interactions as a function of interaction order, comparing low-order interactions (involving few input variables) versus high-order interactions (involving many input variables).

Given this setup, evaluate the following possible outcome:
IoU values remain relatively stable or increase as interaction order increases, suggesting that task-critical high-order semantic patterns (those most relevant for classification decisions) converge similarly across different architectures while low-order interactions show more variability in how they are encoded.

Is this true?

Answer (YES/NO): NO